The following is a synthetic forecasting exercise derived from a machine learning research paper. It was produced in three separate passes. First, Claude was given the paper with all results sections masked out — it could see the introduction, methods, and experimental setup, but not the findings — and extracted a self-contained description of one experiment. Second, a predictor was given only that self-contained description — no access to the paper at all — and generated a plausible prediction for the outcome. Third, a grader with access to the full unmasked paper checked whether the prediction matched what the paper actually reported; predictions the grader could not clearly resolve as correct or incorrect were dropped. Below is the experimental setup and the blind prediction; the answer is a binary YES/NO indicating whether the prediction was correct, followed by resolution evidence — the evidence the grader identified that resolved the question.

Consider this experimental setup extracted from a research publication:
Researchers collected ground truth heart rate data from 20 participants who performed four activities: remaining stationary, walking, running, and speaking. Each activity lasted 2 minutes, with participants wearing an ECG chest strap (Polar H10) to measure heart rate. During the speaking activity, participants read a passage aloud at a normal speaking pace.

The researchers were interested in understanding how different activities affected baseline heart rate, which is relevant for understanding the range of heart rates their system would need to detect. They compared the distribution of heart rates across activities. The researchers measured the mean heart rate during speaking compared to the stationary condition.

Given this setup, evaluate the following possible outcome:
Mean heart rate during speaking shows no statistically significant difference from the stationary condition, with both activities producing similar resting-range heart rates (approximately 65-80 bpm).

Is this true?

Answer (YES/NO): YES